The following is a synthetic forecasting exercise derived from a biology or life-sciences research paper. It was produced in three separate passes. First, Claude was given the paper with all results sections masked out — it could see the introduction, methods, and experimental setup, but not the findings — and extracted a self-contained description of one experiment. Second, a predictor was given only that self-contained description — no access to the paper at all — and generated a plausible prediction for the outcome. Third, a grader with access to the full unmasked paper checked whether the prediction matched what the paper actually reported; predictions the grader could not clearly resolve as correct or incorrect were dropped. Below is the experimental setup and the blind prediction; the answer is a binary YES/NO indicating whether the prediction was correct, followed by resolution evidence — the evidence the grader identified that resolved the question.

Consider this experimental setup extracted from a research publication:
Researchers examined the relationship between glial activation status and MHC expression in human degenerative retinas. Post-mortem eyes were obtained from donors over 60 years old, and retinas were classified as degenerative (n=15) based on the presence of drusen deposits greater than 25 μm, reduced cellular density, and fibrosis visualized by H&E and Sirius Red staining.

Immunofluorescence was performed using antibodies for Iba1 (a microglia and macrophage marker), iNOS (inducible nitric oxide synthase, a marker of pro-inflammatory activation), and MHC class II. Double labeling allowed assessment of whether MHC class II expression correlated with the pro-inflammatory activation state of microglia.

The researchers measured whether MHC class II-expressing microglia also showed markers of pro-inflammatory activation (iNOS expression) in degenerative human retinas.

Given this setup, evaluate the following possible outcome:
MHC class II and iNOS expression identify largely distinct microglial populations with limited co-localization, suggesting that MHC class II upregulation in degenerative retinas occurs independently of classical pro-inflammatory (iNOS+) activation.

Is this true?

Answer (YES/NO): NO